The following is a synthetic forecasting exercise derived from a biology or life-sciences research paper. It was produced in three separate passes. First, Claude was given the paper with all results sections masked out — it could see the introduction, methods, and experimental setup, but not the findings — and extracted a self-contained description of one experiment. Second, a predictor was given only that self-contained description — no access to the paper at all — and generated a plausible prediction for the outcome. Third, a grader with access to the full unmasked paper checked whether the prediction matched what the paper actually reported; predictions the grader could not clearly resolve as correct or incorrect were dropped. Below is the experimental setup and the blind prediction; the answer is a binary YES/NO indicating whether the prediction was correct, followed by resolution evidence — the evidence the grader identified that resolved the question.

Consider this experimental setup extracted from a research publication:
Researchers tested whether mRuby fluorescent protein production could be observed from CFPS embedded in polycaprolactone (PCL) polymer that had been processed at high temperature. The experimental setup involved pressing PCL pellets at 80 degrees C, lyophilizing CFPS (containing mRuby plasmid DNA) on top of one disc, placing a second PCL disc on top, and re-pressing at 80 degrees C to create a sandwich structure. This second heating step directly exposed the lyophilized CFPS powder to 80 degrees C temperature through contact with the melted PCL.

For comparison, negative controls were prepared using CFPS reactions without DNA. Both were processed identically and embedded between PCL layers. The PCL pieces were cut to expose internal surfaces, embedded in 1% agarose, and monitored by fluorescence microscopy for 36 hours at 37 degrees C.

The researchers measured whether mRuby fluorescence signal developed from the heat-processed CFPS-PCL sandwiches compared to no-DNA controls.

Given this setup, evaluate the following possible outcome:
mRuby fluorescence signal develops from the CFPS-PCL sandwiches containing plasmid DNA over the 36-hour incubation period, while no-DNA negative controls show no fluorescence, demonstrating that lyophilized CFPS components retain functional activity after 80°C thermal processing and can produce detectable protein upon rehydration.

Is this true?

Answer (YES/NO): YES